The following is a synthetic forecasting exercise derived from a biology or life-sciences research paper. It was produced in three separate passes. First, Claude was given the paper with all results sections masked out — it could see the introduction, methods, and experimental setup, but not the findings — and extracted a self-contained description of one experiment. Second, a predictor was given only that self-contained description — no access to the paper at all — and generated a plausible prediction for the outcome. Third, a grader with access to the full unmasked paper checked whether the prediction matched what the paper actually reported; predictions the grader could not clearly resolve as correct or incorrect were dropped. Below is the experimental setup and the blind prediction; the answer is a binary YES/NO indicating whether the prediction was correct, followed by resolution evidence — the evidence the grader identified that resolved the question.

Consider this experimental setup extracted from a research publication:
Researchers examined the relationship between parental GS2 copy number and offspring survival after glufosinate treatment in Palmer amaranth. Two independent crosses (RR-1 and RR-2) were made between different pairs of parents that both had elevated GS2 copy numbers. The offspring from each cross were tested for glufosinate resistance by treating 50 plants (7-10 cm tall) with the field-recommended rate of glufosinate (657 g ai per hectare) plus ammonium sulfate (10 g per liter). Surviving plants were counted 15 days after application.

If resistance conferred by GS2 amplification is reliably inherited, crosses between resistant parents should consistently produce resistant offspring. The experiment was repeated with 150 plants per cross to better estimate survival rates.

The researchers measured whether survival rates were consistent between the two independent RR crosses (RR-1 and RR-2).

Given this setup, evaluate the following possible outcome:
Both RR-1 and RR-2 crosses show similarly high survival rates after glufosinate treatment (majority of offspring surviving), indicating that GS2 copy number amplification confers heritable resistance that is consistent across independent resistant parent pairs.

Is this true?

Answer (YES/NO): NO